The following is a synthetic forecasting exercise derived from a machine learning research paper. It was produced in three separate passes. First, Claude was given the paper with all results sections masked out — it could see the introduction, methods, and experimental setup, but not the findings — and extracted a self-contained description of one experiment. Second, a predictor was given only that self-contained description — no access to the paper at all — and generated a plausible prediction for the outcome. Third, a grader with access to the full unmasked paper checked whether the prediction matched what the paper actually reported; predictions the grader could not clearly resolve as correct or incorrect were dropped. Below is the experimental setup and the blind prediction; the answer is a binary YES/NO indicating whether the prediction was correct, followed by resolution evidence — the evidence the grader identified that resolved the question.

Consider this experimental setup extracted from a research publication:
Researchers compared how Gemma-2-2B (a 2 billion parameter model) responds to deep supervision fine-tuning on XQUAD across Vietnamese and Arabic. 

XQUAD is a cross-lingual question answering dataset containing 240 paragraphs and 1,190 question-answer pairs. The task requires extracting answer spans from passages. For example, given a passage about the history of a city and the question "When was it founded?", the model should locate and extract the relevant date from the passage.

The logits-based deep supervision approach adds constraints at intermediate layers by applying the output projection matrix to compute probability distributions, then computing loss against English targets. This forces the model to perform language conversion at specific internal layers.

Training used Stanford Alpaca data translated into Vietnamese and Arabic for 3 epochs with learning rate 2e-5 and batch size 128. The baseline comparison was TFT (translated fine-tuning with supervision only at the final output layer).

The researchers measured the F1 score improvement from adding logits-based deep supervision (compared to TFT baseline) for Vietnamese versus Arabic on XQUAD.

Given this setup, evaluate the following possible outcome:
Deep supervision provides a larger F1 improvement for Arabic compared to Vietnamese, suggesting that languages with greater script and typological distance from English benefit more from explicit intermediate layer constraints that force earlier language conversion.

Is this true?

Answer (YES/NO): NO